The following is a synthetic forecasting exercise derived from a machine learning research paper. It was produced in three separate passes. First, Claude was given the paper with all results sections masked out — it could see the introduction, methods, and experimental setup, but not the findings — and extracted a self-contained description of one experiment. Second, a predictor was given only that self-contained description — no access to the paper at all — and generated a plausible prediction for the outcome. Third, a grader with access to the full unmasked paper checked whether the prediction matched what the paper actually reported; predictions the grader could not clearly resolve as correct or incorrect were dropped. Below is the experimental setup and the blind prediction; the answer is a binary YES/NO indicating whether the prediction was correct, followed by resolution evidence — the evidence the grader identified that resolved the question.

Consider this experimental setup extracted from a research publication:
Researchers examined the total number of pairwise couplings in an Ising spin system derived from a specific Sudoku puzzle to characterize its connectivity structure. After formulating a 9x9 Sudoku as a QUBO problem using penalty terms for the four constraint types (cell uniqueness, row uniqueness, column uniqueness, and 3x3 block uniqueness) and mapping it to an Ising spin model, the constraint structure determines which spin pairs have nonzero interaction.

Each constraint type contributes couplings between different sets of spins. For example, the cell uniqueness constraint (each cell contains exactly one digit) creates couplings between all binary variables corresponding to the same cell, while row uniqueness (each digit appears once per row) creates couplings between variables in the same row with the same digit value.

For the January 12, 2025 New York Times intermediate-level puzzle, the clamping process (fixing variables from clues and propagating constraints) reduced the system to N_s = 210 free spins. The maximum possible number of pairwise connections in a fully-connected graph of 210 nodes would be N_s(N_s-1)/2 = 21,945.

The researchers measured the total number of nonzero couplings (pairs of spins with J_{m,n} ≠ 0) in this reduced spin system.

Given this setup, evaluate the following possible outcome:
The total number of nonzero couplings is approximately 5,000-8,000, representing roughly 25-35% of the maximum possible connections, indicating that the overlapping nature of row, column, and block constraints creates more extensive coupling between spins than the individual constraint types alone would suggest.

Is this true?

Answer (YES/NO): NO